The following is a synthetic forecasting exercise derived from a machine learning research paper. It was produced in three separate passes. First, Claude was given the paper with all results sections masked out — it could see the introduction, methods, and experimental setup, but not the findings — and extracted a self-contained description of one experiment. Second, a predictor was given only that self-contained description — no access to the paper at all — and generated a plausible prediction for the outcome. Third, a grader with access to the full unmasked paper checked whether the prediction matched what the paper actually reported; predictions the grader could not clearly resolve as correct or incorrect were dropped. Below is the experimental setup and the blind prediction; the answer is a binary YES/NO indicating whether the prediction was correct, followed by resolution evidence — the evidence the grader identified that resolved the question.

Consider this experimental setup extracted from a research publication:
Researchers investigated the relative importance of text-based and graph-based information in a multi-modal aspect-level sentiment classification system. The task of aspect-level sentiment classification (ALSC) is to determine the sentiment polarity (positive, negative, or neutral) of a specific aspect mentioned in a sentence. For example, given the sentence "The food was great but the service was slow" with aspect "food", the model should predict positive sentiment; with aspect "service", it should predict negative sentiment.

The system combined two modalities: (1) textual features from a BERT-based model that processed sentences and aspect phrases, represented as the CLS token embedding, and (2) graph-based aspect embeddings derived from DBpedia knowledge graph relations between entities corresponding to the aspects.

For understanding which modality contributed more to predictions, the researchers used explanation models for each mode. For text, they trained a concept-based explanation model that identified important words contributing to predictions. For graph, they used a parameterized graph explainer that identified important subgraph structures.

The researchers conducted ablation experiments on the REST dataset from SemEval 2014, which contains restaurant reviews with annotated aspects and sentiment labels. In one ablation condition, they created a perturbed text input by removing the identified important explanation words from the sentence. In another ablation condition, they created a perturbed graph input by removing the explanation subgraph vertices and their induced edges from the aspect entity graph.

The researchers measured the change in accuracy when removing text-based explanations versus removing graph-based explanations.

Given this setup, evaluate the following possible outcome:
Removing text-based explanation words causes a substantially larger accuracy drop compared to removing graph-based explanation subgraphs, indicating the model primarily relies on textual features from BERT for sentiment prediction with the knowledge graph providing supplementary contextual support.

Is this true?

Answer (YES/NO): YES